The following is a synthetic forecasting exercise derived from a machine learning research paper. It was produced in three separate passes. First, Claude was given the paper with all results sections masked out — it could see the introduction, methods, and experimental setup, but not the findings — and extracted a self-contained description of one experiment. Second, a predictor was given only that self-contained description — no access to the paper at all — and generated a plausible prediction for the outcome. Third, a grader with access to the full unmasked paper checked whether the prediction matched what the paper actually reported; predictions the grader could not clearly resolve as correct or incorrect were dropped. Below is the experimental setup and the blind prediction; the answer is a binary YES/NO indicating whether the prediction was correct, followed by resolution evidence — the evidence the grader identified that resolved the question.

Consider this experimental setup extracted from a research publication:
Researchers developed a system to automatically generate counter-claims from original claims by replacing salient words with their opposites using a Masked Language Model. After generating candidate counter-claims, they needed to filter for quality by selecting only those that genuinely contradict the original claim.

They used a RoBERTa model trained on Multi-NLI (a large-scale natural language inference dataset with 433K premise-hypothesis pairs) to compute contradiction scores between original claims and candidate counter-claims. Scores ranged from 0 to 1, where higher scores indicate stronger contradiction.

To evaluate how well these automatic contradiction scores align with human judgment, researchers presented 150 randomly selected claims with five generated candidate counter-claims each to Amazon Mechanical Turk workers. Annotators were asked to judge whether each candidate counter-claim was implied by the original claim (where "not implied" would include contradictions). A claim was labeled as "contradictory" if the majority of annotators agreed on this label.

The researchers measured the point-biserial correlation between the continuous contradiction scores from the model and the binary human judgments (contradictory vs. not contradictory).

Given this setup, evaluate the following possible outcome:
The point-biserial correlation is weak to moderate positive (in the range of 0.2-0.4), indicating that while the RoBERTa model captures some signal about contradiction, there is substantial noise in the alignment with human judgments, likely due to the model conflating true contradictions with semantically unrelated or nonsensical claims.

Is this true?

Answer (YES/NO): NO